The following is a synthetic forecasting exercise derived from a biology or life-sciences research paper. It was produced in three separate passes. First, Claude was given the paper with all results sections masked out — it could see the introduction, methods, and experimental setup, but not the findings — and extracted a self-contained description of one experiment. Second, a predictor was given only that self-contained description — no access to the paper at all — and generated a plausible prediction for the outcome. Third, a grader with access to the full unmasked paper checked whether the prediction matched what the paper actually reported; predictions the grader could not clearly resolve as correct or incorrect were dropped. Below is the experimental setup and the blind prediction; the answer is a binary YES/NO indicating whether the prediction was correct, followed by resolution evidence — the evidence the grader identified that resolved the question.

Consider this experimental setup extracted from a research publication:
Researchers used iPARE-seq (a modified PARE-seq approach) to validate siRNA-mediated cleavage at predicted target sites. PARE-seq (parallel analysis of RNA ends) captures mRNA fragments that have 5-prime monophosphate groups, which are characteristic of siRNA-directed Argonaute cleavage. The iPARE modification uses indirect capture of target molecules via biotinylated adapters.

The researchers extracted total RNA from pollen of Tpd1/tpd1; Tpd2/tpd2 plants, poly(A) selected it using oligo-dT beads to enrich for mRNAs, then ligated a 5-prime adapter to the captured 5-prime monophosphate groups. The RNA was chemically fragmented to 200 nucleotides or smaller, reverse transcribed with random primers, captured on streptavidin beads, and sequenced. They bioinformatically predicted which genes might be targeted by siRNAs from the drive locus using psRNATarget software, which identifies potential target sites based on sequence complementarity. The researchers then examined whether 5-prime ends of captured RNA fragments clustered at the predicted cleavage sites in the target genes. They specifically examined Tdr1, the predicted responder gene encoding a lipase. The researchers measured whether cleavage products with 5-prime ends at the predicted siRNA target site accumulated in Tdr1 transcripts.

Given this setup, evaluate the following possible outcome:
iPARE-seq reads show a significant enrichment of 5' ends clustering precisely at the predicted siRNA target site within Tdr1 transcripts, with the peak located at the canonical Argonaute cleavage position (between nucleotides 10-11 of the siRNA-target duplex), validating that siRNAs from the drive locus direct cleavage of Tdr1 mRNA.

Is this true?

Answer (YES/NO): YES